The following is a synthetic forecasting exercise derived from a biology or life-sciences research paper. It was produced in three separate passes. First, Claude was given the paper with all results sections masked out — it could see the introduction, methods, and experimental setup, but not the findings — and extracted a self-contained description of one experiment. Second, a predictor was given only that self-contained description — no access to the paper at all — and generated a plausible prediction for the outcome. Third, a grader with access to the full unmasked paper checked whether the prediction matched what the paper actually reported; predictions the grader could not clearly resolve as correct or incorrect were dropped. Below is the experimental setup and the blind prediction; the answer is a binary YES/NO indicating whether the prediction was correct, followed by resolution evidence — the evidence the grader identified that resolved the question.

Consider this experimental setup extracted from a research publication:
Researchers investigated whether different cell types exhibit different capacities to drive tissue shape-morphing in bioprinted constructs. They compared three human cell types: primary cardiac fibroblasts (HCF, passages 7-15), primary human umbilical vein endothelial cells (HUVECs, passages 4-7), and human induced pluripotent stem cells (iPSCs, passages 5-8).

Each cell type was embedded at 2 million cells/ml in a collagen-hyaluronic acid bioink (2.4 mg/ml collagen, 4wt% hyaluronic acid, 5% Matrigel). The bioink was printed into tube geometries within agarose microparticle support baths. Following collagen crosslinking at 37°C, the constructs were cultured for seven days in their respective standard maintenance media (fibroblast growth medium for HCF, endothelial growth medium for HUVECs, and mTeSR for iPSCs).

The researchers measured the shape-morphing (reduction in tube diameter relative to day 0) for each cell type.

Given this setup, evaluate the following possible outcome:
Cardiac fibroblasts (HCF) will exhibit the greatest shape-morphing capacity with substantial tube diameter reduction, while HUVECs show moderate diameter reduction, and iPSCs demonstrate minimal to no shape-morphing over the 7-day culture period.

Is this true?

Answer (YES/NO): NO